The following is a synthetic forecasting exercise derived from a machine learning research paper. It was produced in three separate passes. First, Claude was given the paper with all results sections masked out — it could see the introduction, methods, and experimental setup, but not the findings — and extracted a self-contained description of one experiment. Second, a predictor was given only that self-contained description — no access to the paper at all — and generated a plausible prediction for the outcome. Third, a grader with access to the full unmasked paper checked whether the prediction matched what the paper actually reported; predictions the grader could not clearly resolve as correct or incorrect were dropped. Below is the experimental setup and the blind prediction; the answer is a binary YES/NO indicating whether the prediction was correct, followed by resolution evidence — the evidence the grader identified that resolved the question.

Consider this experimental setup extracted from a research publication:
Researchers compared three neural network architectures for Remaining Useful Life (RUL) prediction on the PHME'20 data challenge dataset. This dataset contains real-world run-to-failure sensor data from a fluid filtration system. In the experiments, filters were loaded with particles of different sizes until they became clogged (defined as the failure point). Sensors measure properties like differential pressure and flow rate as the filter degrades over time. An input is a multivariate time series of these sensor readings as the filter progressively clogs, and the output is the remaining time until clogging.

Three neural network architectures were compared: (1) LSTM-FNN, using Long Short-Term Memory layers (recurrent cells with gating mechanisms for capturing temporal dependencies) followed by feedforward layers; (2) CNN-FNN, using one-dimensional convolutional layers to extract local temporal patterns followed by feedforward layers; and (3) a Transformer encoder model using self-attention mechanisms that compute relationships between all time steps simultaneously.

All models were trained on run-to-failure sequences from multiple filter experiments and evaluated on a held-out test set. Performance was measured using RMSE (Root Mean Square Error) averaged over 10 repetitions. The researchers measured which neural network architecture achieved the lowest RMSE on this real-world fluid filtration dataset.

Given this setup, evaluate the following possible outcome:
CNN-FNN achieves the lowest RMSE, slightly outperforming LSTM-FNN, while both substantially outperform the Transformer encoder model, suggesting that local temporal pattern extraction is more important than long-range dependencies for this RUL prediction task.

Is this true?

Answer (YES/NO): NO